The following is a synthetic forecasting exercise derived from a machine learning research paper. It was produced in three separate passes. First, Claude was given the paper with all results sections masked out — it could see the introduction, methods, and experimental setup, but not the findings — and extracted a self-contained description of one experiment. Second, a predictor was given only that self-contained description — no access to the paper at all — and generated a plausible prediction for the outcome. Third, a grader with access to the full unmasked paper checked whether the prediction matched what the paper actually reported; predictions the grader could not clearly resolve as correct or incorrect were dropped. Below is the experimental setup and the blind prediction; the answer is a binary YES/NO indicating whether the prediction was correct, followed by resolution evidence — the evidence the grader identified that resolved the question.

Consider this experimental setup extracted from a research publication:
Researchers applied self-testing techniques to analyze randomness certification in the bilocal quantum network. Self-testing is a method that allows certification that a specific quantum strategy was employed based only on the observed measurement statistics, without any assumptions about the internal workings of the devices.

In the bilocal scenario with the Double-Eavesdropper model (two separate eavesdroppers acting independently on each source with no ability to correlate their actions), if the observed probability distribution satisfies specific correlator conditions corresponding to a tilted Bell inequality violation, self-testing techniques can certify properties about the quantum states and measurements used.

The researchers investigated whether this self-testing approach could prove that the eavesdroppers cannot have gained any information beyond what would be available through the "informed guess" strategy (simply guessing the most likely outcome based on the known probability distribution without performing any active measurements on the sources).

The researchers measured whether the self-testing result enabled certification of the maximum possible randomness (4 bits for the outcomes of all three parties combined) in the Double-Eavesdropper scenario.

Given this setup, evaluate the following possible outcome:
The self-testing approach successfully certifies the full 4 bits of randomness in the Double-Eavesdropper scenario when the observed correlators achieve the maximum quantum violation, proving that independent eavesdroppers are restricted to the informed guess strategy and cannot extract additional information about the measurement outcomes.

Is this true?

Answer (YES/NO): YES